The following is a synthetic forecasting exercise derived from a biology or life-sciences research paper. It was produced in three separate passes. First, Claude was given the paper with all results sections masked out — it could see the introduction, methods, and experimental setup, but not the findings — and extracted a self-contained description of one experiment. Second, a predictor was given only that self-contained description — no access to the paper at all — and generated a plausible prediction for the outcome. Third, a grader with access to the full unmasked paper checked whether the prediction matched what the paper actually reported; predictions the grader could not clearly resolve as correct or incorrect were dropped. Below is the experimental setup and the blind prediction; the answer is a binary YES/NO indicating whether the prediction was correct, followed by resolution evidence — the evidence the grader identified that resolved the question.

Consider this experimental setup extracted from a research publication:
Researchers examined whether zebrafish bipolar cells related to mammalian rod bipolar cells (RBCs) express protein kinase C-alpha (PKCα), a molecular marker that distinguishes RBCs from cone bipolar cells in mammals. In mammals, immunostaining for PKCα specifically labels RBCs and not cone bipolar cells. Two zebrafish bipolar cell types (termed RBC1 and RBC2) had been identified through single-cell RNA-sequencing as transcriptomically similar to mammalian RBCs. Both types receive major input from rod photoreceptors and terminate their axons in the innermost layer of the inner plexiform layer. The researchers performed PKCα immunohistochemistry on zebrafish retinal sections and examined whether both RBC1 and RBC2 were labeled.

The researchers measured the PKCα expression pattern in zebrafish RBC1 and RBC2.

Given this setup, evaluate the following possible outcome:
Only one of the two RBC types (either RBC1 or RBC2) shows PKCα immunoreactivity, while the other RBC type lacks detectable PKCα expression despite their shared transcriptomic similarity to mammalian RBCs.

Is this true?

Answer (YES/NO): YES